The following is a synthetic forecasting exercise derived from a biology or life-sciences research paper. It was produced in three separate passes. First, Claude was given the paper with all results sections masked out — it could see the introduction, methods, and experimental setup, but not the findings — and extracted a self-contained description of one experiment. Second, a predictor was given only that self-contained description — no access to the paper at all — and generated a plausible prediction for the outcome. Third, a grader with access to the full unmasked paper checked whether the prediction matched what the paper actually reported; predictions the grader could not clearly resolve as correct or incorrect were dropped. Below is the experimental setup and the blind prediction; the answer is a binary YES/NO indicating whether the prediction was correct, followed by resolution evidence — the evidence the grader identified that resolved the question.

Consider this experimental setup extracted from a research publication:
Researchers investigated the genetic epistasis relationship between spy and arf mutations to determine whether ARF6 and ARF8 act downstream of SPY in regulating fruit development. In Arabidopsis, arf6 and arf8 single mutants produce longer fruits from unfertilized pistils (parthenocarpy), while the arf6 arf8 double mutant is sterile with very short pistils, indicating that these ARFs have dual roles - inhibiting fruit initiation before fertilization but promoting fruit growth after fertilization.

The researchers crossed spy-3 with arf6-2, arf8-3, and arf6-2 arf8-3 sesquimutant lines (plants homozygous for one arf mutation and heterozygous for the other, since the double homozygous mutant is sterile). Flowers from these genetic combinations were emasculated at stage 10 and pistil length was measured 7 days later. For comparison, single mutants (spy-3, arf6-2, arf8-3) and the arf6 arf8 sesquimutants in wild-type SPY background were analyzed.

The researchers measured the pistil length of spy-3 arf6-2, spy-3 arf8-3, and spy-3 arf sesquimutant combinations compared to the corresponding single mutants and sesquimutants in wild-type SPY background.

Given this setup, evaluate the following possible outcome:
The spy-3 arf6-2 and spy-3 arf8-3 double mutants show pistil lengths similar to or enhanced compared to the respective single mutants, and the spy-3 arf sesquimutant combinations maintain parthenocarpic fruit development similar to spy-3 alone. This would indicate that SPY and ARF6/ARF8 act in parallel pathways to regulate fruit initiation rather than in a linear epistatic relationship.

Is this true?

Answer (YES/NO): NO